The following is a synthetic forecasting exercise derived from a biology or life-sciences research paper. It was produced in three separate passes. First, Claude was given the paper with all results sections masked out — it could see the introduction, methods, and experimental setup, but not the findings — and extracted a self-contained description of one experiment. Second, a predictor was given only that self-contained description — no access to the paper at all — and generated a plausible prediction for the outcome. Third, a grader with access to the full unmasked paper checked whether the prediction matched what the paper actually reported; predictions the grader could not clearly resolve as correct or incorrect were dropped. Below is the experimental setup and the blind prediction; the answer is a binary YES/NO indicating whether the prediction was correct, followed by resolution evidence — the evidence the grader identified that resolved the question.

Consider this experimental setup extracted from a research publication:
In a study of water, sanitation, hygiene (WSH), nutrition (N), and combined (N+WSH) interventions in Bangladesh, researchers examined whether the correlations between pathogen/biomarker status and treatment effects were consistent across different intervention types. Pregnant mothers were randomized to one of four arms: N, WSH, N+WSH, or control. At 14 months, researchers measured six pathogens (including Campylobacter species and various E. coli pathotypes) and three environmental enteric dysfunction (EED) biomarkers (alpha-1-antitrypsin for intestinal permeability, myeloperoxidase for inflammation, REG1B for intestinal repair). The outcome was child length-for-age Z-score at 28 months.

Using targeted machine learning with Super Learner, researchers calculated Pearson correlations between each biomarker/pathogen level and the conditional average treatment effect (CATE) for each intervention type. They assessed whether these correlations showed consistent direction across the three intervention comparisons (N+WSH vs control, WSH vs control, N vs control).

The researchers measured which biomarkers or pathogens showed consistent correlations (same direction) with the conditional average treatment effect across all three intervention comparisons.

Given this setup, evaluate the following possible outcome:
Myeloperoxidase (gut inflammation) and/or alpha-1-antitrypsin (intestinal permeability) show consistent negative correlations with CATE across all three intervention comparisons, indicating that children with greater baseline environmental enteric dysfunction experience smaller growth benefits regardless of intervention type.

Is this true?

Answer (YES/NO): NO